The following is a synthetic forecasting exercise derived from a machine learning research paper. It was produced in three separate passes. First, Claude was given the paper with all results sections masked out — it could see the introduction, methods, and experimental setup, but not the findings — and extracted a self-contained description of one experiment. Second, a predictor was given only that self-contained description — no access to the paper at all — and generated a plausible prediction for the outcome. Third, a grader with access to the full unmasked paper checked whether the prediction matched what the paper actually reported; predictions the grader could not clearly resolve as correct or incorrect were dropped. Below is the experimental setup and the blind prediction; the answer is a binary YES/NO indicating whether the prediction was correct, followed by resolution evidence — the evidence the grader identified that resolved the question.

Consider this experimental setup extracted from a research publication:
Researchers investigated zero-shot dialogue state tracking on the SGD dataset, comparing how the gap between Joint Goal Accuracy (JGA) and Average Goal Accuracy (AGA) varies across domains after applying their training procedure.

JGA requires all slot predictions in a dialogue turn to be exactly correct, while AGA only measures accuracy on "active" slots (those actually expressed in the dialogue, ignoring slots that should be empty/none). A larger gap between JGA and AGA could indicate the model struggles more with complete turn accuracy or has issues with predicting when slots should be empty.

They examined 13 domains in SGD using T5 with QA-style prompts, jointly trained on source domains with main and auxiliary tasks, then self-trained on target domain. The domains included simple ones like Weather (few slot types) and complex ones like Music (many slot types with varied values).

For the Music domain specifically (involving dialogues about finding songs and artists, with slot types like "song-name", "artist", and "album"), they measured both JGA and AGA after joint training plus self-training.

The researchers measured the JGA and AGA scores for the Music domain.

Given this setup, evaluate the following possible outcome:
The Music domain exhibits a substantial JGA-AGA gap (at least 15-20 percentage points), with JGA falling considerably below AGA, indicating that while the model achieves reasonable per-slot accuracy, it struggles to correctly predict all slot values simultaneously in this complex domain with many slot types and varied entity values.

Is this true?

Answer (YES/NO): YES